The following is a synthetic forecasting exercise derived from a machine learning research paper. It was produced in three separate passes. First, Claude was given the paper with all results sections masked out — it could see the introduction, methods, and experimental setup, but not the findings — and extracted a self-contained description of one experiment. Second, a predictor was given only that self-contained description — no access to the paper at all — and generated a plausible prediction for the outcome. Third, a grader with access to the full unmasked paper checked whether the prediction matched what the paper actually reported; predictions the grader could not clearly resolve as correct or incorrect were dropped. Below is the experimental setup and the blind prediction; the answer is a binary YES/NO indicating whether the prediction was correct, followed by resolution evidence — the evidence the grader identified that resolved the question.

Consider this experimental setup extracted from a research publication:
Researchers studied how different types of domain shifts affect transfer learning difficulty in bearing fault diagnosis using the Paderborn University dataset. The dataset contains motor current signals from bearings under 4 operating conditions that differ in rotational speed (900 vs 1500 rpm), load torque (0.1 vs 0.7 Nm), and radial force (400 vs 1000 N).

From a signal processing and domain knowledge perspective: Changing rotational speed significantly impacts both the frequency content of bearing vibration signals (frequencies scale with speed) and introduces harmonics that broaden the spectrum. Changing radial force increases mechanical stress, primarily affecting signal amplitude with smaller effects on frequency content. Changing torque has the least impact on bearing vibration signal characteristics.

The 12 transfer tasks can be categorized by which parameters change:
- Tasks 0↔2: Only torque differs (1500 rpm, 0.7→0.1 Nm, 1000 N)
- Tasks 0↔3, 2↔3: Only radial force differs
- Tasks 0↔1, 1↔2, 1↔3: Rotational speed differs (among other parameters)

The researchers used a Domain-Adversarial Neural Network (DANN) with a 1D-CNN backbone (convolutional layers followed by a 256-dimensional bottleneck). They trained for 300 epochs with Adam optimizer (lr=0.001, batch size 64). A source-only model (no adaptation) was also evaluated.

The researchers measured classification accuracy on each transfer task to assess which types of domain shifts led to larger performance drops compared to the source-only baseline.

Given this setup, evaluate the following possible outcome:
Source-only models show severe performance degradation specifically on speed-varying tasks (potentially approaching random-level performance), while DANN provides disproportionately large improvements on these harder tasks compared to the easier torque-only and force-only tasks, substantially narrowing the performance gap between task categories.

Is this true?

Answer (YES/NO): NO